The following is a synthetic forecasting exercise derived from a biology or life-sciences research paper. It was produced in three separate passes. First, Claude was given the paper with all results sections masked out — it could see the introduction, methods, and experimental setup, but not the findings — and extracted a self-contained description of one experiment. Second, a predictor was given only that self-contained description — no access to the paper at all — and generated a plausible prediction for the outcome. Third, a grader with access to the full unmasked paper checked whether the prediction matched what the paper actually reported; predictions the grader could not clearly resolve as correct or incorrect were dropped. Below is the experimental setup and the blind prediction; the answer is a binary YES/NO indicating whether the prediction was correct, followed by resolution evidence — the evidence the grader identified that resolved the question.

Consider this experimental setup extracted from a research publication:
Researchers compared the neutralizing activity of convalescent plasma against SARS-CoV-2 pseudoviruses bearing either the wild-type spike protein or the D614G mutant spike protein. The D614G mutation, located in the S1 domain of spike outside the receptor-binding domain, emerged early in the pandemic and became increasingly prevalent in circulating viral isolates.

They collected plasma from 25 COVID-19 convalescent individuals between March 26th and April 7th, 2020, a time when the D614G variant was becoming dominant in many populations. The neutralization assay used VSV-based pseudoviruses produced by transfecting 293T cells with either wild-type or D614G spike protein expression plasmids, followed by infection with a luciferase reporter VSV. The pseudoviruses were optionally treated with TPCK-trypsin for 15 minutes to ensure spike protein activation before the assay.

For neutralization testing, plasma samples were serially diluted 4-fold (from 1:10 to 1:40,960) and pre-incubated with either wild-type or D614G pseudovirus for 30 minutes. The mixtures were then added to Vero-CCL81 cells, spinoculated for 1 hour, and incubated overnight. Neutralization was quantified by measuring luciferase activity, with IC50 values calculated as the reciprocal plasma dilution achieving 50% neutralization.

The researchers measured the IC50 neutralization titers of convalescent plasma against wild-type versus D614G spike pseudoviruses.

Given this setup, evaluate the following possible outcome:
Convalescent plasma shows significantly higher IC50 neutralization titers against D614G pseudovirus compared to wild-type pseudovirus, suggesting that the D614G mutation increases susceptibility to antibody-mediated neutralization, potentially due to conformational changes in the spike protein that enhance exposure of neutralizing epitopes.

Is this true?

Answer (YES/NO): NO